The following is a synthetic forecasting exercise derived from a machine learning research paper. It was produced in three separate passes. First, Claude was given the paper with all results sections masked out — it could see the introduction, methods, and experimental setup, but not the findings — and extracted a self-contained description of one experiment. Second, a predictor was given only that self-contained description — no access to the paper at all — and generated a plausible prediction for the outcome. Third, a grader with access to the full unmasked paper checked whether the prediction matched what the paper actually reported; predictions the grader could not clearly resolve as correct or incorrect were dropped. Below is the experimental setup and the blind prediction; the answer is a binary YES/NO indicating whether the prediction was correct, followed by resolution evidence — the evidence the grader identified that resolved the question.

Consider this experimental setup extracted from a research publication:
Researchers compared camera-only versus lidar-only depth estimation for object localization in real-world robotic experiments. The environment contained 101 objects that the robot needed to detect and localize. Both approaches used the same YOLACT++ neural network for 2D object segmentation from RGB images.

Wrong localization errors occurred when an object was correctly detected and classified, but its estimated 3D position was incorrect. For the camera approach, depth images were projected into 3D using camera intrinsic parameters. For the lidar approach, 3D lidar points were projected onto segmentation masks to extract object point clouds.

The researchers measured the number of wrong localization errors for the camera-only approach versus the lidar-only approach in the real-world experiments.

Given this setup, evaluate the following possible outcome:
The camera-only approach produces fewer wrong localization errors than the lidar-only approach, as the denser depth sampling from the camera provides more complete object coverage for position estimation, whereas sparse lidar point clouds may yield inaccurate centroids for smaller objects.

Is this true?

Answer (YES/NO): YES